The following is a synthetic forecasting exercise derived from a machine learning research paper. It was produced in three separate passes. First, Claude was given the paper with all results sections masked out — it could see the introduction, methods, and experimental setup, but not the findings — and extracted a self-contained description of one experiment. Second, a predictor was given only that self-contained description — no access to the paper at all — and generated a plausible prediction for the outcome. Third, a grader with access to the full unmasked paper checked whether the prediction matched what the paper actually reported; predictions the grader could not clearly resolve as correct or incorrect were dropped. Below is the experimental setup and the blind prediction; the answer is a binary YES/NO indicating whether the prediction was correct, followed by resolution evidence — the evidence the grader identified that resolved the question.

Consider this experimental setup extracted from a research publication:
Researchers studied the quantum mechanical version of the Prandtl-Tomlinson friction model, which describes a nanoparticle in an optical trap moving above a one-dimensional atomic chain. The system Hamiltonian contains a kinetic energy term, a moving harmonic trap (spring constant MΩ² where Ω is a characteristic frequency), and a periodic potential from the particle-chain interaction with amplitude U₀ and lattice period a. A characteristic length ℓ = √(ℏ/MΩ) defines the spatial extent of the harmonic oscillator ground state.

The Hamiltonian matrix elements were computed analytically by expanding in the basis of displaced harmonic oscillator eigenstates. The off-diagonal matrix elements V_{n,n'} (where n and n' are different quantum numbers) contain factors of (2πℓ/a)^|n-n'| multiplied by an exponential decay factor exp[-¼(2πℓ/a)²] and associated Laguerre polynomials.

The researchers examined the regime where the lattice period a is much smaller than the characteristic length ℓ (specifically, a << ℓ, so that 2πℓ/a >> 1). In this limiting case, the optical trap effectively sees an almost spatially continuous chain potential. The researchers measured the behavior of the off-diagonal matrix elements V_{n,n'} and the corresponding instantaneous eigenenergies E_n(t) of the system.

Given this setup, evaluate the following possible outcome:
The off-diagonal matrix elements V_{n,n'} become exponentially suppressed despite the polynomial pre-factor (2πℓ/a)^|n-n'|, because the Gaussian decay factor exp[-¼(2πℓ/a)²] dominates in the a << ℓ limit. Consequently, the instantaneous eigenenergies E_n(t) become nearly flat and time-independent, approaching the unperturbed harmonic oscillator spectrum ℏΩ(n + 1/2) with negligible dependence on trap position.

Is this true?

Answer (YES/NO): NO